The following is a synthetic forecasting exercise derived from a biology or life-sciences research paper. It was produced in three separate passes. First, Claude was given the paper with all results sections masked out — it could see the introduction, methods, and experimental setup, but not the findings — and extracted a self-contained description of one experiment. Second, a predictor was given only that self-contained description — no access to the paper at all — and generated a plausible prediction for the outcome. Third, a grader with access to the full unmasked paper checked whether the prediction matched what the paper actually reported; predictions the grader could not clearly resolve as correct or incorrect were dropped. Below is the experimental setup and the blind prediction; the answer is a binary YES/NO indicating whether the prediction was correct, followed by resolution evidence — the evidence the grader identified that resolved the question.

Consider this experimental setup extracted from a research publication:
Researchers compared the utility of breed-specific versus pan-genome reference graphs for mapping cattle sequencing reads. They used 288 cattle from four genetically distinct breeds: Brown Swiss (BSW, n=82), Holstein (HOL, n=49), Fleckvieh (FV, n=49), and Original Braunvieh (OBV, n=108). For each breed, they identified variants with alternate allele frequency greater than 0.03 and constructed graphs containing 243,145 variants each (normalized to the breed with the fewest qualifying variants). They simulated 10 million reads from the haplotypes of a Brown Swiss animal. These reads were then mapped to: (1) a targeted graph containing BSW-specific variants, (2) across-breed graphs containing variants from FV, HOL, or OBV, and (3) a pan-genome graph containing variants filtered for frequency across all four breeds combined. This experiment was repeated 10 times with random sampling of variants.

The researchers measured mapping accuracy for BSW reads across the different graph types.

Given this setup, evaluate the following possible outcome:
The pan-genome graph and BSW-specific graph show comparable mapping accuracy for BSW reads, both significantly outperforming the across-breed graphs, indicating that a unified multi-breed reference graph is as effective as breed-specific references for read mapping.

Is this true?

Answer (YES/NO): NO